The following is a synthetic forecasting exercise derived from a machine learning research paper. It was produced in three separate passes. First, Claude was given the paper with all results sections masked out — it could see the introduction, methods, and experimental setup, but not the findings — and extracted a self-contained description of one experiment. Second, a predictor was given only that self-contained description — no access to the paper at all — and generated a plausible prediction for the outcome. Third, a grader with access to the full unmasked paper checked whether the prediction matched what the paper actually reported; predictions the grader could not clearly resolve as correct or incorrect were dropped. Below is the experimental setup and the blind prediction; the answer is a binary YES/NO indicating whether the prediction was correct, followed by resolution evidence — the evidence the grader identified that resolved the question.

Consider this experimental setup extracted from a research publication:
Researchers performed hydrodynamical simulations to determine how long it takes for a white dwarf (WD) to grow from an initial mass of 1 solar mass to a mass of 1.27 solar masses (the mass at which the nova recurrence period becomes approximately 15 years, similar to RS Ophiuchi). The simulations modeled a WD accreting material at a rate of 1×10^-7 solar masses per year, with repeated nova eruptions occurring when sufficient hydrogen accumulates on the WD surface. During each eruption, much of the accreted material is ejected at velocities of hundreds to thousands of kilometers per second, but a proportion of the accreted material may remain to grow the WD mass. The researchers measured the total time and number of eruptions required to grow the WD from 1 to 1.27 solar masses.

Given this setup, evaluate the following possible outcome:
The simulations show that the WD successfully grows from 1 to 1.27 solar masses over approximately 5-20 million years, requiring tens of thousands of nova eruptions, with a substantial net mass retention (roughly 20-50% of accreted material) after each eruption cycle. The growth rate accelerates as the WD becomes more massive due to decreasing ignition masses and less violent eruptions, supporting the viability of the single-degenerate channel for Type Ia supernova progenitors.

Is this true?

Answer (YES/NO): NO